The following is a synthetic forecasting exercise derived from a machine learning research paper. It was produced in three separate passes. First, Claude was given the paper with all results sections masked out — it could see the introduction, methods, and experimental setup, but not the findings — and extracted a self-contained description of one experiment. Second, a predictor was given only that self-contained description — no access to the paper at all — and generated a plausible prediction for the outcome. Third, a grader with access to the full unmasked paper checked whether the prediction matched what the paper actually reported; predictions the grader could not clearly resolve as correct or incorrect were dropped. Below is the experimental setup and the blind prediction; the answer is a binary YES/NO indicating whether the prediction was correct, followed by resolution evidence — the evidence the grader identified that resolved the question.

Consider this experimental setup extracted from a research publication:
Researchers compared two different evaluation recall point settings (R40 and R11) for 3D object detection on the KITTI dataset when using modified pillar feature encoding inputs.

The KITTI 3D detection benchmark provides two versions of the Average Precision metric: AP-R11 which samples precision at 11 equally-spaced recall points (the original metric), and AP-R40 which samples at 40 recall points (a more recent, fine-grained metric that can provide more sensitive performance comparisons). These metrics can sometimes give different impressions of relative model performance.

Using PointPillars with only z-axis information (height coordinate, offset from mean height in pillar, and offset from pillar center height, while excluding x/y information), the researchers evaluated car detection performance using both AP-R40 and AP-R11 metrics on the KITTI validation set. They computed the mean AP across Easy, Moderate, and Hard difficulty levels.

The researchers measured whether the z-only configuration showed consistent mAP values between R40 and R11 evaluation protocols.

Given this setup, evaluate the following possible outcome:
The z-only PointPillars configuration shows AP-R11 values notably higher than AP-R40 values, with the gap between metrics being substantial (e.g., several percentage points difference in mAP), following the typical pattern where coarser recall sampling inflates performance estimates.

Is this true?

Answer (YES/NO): NO